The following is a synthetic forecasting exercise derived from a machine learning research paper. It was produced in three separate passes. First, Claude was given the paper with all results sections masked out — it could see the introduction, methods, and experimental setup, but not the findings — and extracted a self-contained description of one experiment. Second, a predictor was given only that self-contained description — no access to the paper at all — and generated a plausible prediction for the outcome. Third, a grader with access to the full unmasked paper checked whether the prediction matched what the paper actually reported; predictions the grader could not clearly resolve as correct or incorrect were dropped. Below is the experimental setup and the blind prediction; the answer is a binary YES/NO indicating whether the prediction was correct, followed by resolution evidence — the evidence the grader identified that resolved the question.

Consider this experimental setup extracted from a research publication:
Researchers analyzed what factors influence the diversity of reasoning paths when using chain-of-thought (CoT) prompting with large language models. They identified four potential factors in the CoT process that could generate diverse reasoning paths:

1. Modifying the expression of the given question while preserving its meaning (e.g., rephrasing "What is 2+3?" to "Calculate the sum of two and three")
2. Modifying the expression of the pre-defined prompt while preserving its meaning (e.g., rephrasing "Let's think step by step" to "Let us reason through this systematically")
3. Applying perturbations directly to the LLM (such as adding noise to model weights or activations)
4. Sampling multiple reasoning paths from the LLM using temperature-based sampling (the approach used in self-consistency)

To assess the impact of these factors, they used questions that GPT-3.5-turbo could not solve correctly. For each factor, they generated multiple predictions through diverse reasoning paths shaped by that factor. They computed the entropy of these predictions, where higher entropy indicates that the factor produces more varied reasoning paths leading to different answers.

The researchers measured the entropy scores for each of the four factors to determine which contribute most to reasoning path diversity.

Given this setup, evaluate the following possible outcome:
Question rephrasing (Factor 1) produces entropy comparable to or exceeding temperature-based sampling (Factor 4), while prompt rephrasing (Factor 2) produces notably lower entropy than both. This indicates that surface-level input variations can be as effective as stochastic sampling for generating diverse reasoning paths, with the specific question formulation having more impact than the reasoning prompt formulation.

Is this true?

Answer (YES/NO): NO